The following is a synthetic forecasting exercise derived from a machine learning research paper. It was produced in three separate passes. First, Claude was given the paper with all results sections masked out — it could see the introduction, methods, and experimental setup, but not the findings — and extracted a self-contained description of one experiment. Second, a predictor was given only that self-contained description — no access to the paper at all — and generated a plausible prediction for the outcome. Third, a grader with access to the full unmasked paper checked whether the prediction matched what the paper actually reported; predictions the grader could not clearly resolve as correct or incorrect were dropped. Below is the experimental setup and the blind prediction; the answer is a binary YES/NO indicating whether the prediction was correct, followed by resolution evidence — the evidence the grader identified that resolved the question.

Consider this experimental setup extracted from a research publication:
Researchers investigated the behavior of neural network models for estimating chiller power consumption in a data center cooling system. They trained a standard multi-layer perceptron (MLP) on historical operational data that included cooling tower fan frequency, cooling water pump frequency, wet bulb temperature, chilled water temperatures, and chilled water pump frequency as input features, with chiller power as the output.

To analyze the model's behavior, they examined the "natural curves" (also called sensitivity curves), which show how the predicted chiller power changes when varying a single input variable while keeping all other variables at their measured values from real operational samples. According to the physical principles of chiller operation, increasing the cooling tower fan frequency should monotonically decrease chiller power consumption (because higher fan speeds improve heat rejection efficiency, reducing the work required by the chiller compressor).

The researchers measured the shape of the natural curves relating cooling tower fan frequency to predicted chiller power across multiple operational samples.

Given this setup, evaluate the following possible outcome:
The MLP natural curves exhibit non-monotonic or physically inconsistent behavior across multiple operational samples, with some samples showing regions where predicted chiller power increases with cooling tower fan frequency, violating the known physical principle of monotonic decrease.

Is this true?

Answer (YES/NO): YES